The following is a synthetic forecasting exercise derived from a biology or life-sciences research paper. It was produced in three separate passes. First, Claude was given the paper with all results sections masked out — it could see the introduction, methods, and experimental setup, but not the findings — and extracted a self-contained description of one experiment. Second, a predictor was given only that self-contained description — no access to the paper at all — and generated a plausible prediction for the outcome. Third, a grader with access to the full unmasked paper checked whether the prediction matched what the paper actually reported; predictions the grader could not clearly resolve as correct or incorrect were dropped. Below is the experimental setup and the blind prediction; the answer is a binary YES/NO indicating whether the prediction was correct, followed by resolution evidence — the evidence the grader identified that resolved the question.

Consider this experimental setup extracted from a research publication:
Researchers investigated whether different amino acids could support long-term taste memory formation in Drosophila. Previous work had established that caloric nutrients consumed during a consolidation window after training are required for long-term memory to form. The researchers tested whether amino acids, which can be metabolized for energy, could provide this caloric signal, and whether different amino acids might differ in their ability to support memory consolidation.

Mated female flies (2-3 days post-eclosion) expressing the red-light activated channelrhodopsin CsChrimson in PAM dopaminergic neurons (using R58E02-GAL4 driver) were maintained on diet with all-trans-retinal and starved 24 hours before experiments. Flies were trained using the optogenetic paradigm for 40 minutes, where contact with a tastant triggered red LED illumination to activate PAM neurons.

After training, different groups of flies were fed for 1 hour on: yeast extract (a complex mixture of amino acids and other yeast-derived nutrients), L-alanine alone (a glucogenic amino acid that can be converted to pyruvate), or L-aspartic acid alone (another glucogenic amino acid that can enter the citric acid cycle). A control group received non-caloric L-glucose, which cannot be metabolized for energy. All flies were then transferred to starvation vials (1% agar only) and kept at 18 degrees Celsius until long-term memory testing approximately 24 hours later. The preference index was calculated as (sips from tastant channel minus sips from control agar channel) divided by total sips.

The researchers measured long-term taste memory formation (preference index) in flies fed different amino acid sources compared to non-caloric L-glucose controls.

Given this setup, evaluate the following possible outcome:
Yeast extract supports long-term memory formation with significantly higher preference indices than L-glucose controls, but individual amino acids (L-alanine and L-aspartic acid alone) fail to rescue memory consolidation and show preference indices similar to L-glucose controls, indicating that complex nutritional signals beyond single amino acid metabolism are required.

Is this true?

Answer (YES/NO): NO